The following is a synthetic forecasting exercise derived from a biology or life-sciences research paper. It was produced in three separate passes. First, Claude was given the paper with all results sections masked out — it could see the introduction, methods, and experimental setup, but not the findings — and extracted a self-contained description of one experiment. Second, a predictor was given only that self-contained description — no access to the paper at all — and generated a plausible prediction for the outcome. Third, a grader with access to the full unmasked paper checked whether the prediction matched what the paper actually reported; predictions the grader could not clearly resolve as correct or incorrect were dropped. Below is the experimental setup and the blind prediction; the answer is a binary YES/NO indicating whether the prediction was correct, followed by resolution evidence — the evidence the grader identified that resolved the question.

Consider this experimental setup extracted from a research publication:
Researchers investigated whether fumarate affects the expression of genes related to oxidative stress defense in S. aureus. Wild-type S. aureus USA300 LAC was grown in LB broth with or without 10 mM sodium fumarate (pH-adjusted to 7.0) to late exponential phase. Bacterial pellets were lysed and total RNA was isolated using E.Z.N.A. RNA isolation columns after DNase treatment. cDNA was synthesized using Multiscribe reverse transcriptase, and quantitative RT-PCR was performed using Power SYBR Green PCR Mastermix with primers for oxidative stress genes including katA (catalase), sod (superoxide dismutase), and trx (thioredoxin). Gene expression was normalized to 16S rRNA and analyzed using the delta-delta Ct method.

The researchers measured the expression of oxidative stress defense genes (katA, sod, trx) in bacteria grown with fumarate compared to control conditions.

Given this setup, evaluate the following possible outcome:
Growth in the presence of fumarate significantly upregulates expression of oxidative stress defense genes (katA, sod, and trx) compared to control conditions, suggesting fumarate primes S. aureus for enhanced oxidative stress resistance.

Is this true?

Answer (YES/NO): NO